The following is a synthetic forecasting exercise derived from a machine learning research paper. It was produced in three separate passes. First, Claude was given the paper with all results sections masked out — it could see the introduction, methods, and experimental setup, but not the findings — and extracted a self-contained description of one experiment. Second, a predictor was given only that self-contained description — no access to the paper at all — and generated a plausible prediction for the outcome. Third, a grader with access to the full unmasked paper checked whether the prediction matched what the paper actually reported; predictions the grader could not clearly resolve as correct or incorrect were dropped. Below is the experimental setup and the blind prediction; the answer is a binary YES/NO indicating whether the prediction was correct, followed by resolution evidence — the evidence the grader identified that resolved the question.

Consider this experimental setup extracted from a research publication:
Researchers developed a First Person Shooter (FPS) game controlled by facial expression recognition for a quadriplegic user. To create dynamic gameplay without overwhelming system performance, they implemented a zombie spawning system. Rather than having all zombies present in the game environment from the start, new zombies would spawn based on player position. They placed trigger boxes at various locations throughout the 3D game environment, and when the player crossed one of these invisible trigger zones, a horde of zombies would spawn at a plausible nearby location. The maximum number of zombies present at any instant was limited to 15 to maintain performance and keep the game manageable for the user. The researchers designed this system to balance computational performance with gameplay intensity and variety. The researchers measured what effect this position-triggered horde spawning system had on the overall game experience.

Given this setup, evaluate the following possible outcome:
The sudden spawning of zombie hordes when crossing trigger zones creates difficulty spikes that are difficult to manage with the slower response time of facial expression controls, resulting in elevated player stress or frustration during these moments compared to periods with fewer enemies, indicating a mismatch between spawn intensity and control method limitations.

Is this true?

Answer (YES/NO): NO